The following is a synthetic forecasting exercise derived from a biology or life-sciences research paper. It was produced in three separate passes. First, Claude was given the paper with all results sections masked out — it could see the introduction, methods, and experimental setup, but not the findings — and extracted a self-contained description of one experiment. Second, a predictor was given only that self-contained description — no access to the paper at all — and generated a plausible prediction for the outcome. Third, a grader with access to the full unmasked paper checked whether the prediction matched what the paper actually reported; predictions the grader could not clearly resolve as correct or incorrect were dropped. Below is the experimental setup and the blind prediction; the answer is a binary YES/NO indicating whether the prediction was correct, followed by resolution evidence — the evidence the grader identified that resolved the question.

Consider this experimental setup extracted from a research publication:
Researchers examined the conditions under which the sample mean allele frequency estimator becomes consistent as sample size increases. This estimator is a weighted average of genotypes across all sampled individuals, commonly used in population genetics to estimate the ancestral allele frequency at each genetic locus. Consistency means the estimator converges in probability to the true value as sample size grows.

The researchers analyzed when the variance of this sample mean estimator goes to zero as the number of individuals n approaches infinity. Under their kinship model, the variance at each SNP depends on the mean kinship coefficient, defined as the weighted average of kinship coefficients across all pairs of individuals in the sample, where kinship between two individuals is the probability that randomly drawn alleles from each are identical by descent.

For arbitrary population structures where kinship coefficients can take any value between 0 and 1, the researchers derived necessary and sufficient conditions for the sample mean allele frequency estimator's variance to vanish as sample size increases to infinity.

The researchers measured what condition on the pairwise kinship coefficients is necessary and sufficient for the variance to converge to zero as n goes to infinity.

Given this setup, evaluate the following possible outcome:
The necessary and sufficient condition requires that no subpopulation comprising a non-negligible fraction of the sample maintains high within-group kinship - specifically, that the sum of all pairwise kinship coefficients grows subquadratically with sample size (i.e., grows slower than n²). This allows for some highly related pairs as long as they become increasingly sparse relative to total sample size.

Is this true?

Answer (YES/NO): NO